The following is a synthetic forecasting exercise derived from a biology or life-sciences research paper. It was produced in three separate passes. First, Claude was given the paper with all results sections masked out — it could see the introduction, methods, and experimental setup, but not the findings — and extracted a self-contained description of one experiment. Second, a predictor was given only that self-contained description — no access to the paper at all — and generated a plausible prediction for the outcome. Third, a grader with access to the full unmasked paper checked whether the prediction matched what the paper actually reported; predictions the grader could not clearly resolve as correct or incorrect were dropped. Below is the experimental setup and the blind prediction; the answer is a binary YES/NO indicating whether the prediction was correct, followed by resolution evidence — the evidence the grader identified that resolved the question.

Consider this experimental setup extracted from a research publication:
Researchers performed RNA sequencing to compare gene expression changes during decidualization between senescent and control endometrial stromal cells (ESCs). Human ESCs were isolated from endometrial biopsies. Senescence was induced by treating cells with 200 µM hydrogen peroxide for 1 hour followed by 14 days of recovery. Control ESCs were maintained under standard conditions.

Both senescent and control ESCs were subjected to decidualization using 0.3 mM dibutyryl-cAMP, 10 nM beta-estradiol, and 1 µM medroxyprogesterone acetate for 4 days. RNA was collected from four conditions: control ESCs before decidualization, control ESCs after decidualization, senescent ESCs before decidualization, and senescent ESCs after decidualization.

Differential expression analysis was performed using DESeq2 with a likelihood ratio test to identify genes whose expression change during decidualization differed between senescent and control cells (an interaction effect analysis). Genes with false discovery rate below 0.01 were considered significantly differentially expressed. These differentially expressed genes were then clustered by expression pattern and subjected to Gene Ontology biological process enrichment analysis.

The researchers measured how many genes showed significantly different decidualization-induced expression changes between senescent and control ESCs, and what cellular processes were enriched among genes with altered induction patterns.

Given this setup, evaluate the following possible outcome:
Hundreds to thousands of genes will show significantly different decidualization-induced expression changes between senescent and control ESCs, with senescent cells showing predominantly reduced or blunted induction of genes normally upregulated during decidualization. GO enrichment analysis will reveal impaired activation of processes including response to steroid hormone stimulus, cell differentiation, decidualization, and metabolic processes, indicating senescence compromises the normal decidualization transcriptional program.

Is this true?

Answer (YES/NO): NO